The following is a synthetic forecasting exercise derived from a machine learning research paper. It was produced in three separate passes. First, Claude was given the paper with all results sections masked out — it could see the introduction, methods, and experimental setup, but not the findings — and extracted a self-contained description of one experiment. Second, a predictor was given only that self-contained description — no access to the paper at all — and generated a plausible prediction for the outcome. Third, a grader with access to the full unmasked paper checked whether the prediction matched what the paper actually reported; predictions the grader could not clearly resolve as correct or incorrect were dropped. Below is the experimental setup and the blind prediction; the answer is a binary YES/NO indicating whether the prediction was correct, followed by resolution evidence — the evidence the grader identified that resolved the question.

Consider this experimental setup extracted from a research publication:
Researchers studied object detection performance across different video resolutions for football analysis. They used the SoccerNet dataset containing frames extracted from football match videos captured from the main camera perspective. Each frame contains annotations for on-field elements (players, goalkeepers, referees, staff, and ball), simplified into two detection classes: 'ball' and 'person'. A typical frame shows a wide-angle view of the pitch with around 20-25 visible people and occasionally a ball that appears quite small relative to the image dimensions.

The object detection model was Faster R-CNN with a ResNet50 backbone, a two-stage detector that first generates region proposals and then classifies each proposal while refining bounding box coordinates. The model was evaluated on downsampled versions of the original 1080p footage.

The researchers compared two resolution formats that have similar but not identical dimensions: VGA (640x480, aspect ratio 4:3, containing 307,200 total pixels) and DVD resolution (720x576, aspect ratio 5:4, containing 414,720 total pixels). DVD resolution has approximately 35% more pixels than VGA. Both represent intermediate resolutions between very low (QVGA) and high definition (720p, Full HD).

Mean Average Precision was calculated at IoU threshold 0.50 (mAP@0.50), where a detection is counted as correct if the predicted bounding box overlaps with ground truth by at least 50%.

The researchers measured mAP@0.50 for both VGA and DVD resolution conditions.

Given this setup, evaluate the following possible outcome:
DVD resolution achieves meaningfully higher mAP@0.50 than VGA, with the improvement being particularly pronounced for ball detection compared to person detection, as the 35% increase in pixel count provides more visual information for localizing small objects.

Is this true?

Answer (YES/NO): NO